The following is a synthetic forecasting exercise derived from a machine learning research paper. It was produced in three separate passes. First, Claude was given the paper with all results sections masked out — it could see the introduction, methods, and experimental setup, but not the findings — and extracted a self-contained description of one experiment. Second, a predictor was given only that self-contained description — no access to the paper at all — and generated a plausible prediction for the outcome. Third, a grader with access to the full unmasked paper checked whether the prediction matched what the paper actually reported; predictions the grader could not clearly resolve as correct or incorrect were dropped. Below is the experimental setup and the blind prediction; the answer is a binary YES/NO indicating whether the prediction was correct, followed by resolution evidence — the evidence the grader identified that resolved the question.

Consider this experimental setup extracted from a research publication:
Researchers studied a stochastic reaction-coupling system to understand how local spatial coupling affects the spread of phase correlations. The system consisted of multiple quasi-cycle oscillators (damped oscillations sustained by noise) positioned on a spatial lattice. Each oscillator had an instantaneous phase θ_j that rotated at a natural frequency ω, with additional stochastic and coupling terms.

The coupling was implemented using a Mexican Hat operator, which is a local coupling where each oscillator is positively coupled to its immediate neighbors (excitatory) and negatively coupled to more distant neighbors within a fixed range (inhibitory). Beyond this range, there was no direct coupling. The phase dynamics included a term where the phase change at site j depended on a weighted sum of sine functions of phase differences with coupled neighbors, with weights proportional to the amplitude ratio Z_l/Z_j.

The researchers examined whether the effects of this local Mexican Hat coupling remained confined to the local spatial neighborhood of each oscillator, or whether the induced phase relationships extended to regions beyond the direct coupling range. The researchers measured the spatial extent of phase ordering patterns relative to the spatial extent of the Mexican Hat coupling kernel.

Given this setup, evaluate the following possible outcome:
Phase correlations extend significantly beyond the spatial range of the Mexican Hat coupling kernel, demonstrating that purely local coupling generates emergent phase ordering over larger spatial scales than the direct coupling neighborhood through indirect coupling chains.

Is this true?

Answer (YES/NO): YES